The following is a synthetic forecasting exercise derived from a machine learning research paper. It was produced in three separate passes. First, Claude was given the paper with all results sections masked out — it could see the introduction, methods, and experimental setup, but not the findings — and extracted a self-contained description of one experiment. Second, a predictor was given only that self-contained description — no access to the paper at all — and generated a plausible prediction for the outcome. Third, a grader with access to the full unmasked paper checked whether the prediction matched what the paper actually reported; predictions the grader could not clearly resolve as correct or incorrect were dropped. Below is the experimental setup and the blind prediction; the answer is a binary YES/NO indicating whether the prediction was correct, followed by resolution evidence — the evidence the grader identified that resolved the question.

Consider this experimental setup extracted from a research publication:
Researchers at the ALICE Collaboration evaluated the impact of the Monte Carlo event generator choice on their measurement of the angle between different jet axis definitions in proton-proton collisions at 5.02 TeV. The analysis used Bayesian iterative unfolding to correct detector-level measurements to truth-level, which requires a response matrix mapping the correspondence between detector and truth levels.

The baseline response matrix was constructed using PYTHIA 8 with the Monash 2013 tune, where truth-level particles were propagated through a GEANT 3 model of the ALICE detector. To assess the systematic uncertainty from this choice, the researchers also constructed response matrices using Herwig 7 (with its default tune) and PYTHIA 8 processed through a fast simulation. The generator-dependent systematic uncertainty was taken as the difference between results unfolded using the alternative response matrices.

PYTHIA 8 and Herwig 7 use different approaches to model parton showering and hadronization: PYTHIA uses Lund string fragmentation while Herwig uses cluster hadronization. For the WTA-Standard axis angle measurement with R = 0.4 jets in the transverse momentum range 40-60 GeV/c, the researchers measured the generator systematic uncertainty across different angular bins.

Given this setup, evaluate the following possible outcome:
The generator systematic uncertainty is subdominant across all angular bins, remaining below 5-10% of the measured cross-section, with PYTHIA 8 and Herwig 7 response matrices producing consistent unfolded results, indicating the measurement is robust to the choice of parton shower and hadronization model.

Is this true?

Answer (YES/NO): YES